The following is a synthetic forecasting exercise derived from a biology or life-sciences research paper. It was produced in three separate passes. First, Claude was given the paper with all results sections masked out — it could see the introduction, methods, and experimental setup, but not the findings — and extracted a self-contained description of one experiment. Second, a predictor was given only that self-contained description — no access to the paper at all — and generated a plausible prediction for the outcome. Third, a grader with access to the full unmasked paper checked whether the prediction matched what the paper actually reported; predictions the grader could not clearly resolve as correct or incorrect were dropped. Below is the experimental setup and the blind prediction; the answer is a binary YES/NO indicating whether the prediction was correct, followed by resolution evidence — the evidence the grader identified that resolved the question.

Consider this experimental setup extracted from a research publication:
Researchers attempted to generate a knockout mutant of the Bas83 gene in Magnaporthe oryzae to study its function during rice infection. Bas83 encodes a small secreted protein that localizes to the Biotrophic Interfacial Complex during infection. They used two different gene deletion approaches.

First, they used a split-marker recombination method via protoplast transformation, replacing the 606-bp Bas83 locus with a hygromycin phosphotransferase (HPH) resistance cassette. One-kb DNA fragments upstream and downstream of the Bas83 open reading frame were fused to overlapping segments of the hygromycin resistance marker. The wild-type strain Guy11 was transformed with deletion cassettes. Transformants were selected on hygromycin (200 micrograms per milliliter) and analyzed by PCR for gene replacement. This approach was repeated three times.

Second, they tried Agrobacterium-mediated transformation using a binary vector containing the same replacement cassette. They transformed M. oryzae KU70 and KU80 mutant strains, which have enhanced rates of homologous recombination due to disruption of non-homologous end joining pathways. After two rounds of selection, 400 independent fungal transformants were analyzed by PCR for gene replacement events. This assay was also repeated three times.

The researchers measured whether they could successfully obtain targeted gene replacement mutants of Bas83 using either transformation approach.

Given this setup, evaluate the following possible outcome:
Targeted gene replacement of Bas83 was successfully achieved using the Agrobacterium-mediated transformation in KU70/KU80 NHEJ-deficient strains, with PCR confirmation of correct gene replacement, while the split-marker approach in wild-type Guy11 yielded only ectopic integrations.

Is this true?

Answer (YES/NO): NO